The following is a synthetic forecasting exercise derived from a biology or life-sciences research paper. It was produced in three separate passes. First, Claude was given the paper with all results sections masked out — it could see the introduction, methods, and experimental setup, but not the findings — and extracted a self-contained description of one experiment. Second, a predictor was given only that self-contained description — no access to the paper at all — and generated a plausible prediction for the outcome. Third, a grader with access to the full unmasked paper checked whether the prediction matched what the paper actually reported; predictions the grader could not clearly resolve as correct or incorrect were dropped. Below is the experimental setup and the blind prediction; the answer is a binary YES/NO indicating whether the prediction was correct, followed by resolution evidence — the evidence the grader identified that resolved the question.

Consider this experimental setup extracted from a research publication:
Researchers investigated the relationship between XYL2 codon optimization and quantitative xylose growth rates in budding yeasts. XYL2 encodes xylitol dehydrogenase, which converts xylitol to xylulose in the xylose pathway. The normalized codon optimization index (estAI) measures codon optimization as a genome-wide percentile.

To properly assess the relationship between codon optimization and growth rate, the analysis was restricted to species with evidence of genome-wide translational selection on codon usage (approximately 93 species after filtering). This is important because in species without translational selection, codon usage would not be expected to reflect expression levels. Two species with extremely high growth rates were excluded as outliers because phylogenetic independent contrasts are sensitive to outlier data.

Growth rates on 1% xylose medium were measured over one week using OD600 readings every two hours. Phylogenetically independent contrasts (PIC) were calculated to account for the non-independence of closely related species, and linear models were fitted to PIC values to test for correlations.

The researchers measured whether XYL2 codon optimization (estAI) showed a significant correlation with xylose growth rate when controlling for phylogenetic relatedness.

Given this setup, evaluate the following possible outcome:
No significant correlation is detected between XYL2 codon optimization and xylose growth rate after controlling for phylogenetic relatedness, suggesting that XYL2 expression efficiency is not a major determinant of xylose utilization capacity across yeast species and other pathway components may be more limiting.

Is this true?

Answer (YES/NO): NO